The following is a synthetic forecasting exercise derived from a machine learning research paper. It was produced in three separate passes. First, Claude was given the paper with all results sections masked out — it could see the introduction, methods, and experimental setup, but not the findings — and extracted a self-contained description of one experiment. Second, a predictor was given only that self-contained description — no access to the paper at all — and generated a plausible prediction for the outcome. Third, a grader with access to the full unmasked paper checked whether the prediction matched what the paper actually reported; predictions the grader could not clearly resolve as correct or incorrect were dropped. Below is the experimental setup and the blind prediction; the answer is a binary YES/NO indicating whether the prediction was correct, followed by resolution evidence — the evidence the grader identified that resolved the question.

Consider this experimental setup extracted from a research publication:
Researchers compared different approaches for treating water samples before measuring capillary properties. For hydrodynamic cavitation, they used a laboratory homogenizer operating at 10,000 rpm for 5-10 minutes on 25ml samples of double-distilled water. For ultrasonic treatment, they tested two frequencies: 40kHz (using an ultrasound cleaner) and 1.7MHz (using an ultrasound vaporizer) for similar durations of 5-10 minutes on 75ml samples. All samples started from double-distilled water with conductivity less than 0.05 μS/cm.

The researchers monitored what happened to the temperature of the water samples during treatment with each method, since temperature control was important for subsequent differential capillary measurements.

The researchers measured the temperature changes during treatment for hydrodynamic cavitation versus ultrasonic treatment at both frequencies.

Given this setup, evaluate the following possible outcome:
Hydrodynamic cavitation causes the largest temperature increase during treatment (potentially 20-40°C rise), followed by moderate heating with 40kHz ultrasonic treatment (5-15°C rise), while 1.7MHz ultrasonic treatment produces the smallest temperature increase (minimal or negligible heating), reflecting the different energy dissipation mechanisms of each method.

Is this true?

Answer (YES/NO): NO